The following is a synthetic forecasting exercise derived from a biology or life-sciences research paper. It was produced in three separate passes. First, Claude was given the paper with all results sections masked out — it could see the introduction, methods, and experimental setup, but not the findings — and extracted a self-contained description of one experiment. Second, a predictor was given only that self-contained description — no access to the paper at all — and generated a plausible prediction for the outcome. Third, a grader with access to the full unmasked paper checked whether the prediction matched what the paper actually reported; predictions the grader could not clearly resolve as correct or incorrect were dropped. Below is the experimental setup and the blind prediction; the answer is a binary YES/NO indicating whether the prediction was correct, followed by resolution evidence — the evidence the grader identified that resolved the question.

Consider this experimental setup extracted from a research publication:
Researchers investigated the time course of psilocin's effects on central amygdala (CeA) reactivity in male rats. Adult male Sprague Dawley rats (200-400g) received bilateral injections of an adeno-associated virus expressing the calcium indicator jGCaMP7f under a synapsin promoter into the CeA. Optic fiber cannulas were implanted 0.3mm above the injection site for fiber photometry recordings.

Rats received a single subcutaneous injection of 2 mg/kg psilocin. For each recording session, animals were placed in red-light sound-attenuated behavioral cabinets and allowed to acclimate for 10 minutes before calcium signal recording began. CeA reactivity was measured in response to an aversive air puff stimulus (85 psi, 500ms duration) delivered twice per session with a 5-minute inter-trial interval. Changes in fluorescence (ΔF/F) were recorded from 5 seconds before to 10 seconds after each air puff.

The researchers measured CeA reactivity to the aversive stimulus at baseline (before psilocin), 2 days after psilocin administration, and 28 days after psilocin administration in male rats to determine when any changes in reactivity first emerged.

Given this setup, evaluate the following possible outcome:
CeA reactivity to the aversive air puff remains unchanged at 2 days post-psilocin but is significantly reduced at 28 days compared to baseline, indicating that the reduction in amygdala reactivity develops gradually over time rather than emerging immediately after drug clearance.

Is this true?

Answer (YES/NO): NO